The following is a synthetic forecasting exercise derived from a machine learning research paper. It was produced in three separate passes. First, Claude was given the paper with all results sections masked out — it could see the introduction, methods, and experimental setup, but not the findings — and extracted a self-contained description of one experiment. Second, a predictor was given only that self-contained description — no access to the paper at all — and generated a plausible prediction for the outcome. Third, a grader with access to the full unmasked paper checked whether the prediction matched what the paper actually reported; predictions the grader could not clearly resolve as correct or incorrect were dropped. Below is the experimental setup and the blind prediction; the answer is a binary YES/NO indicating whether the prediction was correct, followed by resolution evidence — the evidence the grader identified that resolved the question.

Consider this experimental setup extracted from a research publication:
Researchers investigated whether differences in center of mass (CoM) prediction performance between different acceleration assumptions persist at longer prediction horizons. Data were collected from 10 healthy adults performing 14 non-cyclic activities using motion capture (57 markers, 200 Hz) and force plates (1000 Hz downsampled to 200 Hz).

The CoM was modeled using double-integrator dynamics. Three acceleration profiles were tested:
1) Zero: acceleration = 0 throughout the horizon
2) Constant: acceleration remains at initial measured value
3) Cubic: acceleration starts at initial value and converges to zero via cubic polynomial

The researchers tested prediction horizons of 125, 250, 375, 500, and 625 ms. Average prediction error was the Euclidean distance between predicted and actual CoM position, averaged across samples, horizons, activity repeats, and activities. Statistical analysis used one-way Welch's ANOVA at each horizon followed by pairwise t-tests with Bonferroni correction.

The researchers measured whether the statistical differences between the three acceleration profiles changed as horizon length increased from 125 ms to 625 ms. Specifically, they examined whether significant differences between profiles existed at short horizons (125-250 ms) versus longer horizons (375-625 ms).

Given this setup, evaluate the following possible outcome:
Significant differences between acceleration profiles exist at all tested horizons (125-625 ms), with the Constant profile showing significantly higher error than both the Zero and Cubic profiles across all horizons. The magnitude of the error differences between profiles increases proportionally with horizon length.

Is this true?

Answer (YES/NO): NO